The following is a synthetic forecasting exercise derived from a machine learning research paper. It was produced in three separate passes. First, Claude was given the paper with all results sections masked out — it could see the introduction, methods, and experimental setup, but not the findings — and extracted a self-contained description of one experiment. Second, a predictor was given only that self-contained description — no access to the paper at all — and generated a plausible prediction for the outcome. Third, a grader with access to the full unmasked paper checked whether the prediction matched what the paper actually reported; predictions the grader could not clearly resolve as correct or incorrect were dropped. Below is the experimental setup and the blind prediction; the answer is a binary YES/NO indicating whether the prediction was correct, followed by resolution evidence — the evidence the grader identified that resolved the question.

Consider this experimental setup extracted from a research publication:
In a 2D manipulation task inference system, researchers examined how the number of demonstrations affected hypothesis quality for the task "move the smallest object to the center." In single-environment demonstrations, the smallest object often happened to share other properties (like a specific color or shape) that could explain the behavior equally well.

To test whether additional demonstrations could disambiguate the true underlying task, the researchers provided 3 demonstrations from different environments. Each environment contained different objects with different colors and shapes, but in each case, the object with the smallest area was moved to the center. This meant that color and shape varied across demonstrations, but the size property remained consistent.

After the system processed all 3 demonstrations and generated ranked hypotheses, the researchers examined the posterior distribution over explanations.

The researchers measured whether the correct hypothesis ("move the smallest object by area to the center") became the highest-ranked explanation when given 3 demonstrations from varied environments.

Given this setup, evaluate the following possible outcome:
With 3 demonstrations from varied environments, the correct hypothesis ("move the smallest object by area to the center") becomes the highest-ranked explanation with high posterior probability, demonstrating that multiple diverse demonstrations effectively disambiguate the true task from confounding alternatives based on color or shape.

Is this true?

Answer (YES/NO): YES